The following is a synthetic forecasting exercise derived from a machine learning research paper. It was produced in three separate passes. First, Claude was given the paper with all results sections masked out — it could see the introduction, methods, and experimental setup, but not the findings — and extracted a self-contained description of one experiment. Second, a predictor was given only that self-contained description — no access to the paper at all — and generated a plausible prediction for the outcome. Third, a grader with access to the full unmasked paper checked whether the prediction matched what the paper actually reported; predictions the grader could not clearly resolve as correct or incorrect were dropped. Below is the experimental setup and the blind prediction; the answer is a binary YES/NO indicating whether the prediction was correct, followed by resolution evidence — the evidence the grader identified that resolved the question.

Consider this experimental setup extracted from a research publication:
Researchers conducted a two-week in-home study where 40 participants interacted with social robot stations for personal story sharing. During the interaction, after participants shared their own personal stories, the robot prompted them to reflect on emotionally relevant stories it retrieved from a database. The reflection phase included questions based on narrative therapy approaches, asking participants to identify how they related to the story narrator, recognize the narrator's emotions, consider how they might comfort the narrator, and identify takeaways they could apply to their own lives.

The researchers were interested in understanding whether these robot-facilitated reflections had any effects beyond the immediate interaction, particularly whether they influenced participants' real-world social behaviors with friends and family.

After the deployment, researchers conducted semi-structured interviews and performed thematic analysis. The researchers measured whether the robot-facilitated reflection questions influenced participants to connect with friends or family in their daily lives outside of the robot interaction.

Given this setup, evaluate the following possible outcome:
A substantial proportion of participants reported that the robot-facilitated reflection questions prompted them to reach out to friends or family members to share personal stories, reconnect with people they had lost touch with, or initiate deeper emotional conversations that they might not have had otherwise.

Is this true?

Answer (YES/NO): NO